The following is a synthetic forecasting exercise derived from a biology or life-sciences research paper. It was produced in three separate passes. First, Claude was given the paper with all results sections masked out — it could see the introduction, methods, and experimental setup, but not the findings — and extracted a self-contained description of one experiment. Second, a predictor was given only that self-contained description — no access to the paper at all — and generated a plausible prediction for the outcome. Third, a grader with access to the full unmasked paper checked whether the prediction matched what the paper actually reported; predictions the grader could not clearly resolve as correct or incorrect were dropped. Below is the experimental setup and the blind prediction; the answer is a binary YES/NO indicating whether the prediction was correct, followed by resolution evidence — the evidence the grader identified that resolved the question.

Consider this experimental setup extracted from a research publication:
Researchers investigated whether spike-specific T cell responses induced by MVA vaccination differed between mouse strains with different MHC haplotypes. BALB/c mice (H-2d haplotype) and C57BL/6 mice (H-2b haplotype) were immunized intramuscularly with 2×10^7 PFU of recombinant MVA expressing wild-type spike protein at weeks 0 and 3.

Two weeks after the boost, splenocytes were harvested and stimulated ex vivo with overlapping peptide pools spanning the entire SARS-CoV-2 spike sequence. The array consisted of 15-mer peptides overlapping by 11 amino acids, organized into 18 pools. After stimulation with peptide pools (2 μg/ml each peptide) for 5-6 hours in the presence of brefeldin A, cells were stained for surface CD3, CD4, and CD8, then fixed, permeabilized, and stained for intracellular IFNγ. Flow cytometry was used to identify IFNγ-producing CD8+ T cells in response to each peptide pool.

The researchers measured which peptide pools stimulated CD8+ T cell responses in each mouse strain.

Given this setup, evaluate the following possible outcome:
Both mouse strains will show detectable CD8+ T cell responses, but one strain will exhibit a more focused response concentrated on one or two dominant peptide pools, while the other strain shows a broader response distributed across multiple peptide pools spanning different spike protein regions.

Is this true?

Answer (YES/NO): NO